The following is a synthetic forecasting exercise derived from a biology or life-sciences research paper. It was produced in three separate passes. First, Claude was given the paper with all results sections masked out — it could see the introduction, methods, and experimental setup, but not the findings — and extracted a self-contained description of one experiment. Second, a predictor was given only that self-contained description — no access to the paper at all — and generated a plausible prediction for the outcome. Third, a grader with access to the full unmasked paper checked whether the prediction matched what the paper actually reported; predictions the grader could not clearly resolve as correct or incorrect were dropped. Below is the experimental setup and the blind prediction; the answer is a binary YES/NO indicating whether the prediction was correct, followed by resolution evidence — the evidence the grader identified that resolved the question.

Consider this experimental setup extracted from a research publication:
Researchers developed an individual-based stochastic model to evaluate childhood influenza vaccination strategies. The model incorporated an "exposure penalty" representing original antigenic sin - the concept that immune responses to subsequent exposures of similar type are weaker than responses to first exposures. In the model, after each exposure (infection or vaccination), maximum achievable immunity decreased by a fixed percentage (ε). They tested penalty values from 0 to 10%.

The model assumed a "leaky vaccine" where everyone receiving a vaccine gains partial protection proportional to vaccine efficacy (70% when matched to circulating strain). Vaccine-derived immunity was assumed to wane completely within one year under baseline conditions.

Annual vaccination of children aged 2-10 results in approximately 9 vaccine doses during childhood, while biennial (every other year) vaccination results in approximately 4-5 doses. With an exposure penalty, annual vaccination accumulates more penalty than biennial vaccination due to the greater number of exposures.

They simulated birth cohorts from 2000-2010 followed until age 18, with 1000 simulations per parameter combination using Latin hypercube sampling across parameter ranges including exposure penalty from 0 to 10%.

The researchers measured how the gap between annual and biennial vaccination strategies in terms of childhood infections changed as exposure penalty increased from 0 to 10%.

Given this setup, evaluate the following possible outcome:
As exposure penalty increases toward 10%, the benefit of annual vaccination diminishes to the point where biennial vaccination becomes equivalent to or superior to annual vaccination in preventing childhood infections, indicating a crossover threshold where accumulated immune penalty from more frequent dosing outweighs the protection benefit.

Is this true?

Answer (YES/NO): NO